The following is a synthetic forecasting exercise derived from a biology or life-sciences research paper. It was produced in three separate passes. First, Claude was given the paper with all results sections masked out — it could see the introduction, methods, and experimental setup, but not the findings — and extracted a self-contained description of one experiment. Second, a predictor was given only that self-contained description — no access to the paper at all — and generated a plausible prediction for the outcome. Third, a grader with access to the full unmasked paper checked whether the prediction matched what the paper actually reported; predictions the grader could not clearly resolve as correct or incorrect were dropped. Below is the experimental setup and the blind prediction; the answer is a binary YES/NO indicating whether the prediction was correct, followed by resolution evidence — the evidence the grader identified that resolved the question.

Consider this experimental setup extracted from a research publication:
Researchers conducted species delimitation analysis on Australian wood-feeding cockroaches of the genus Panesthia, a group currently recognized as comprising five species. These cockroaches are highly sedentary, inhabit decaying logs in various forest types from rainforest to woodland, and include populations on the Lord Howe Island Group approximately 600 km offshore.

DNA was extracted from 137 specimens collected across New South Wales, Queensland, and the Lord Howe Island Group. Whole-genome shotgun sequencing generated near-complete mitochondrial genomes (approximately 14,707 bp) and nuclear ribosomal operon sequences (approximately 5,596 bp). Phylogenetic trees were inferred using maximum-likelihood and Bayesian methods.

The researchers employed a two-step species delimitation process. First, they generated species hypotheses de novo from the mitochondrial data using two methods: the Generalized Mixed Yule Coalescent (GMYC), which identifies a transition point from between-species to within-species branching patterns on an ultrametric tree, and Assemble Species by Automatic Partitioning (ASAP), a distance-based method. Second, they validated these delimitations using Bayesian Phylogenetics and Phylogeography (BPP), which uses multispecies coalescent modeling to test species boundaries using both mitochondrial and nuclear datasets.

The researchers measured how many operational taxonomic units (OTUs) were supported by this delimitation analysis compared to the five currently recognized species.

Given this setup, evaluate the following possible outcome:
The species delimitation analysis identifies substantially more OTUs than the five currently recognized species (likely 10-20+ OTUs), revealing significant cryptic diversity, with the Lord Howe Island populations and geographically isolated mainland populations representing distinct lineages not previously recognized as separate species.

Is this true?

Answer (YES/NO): NO